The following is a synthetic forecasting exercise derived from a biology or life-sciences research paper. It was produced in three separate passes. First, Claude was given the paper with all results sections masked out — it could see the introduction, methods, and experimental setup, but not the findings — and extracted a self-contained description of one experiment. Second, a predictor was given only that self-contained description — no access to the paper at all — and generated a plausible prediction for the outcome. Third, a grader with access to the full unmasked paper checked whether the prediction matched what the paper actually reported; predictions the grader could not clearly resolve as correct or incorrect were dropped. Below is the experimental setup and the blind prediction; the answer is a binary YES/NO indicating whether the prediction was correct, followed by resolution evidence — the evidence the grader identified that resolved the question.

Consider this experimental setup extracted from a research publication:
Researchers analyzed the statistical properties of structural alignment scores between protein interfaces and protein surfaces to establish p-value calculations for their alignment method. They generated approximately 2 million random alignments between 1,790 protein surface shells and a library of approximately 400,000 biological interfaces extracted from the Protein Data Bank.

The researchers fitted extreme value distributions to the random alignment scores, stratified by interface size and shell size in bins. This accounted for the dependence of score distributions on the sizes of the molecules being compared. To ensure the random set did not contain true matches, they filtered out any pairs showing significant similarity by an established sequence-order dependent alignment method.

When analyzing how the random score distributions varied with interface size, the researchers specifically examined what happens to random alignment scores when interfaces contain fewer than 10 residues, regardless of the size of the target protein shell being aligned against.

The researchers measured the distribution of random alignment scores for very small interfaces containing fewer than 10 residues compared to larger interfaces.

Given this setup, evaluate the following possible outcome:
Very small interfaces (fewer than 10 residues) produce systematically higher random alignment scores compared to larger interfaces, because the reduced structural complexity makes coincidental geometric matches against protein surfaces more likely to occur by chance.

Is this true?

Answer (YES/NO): YES